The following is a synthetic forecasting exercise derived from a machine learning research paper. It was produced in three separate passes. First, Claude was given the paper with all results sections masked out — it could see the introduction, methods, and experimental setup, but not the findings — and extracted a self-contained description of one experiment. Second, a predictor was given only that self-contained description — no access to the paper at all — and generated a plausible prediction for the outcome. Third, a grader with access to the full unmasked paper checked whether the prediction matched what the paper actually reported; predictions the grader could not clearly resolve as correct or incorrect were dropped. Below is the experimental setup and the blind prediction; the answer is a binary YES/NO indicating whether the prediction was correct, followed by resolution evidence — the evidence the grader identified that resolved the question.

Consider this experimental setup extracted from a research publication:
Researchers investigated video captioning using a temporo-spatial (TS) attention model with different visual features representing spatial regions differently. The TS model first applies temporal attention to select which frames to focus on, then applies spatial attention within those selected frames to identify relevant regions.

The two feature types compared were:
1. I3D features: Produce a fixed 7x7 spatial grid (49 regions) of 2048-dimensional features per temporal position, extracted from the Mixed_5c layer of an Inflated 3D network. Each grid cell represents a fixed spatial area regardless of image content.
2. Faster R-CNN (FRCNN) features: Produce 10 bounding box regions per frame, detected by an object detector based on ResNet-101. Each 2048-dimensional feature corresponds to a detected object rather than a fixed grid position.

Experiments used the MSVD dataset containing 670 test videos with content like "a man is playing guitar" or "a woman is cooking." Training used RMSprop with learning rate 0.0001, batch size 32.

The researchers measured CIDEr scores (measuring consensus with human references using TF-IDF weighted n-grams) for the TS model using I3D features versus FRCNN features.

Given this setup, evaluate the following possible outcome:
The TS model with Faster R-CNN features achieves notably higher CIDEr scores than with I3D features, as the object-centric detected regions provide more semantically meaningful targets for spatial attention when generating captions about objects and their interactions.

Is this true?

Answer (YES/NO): NO